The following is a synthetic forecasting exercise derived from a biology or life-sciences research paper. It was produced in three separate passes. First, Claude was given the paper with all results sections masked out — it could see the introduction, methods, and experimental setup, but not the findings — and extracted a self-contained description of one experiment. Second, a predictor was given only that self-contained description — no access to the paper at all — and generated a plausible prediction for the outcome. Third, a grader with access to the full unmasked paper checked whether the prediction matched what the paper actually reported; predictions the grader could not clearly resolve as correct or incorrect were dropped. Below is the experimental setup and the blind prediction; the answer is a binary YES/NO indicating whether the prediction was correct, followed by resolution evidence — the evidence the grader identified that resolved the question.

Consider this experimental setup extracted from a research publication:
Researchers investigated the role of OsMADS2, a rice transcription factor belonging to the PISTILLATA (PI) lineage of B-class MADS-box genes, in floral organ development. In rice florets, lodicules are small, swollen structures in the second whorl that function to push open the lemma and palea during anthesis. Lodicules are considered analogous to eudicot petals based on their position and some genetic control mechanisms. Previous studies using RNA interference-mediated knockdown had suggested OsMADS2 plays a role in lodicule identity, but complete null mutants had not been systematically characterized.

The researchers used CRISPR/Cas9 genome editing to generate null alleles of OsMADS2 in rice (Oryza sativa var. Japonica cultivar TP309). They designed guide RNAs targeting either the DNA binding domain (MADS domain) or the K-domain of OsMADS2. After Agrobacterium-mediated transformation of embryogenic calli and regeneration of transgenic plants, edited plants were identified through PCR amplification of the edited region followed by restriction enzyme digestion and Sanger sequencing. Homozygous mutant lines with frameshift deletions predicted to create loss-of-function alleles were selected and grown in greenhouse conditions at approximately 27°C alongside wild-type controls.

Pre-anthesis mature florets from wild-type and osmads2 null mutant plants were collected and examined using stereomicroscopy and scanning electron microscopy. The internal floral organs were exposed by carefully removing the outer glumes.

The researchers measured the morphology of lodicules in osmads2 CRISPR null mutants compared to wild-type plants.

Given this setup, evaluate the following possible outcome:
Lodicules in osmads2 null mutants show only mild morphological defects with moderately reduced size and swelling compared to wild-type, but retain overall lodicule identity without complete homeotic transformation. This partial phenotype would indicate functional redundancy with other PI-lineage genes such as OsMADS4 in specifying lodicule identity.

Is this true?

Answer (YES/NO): NO